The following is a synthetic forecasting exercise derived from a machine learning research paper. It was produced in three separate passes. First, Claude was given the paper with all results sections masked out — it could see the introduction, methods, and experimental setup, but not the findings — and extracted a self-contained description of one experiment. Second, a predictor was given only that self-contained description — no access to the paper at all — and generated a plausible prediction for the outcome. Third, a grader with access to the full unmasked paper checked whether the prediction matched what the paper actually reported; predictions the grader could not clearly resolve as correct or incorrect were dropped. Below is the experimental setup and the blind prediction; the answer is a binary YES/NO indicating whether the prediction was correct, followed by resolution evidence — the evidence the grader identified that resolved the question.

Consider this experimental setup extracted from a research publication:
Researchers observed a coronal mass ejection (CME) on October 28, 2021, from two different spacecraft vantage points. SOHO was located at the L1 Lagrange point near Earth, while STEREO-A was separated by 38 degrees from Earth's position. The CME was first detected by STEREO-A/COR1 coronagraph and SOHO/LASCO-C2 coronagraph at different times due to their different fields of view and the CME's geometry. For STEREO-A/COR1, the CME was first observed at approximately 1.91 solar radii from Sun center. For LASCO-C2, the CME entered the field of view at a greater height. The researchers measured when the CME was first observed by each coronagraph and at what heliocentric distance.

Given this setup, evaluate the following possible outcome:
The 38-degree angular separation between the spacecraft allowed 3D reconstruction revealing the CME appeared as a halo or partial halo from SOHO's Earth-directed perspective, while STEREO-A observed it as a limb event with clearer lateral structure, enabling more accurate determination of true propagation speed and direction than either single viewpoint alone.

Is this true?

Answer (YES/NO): NO